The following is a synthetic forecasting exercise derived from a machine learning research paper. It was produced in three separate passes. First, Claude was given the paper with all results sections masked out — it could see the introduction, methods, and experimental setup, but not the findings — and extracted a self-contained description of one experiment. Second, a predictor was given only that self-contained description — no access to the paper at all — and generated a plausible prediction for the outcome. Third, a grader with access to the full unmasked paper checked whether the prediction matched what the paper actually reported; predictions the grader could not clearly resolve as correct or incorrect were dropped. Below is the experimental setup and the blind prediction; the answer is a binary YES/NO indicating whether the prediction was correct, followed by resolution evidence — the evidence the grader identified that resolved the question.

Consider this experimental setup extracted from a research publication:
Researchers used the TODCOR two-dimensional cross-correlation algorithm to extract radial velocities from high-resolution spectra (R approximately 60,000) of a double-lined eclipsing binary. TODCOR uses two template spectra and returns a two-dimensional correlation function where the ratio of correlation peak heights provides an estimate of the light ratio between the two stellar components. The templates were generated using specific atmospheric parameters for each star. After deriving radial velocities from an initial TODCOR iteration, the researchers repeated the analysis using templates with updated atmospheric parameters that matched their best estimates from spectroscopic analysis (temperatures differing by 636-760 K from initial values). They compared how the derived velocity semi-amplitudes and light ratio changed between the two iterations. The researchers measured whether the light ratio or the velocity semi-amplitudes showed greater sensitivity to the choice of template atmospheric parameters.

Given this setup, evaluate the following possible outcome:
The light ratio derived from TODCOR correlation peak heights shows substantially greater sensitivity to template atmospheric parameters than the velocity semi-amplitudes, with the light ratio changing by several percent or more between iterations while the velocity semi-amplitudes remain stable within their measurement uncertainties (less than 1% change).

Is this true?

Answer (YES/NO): YES